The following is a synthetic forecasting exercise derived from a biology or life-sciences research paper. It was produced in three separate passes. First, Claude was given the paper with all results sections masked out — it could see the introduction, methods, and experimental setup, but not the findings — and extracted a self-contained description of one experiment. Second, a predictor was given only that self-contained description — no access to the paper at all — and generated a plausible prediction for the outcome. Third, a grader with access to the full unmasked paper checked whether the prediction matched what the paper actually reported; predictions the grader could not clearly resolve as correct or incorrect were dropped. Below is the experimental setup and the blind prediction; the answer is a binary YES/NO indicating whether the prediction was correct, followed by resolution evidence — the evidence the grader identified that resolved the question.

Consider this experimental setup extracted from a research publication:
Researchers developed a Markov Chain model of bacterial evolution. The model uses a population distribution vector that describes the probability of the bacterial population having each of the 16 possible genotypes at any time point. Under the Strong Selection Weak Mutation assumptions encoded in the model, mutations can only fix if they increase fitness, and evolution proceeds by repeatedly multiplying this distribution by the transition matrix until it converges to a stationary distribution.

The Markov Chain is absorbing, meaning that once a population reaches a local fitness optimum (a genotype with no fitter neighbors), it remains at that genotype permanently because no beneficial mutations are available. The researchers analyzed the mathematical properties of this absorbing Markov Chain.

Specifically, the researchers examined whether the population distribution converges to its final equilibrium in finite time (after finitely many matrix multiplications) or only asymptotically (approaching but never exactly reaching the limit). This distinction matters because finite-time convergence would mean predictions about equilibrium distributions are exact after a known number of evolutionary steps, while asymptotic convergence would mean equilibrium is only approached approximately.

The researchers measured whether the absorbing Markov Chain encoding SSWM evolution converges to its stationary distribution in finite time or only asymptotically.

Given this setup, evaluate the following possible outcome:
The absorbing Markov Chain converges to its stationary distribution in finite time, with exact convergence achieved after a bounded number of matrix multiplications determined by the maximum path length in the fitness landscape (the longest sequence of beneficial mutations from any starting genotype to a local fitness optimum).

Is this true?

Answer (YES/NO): NO